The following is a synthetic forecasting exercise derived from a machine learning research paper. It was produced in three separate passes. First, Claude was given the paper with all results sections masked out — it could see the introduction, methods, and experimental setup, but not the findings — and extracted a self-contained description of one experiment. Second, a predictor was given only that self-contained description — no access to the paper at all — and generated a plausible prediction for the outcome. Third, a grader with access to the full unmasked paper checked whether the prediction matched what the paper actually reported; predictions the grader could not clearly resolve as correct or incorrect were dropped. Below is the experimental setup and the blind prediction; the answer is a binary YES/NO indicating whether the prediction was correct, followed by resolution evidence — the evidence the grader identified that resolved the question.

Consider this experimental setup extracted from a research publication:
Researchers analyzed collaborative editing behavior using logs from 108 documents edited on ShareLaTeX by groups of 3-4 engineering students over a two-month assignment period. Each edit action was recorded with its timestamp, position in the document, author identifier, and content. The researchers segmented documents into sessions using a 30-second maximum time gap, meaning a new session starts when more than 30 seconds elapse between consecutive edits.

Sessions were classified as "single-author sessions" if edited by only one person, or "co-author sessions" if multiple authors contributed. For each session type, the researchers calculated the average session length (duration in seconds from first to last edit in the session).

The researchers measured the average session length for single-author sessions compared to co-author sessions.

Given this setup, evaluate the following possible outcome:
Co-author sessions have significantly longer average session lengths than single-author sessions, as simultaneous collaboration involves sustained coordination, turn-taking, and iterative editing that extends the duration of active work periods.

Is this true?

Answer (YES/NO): YES